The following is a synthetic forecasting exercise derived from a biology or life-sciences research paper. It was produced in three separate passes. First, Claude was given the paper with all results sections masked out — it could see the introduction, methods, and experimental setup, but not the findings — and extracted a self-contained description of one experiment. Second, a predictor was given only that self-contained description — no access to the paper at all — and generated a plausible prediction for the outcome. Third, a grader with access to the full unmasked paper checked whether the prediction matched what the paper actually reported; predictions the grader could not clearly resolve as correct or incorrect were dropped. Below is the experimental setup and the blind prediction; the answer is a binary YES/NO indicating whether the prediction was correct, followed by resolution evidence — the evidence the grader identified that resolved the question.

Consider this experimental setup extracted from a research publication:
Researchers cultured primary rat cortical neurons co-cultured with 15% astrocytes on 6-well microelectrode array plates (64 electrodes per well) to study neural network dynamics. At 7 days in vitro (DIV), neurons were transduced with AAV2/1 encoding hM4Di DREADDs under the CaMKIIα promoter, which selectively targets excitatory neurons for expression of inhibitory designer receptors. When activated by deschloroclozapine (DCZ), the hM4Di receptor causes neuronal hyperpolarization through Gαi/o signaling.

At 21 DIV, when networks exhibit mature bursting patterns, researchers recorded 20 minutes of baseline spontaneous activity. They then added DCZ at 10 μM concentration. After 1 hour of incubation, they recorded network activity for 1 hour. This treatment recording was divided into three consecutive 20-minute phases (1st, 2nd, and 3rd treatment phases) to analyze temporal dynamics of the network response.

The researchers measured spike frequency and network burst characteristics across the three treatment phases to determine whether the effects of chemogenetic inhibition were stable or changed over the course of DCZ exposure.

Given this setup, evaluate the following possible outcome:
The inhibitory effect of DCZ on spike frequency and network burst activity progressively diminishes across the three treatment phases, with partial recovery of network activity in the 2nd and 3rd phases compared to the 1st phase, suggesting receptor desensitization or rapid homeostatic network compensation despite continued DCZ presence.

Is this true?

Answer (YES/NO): YES